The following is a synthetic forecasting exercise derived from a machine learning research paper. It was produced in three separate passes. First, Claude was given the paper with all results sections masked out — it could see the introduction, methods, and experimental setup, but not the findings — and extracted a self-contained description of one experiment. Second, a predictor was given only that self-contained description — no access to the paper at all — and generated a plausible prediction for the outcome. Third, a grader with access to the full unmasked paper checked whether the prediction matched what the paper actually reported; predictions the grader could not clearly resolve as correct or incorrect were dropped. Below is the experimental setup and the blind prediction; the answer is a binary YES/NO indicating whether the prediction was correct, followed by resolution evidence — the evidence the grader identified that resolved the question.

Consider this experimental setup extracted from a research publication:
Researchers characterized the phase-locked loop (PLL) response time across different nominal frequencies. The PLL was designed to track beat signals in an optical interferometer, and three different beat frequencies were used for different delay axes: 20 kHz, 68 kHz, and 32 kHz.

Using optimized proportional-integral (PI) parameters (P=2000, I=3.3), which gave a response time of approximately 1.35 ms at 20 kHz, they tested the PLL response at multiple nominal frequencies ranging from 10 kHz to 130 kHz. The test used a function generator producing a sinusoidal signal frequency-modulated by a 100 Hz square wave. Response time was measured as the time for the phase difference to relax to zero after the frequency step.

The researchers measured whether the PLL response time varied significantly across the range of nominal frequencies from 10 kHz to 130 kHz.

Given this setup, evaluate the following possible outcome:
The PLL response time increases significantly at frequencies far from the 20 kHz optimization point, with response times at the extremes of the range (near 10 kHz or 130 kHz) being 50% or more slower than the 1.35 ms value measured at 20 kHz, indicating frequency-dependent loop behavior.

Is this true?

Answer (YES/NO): NO